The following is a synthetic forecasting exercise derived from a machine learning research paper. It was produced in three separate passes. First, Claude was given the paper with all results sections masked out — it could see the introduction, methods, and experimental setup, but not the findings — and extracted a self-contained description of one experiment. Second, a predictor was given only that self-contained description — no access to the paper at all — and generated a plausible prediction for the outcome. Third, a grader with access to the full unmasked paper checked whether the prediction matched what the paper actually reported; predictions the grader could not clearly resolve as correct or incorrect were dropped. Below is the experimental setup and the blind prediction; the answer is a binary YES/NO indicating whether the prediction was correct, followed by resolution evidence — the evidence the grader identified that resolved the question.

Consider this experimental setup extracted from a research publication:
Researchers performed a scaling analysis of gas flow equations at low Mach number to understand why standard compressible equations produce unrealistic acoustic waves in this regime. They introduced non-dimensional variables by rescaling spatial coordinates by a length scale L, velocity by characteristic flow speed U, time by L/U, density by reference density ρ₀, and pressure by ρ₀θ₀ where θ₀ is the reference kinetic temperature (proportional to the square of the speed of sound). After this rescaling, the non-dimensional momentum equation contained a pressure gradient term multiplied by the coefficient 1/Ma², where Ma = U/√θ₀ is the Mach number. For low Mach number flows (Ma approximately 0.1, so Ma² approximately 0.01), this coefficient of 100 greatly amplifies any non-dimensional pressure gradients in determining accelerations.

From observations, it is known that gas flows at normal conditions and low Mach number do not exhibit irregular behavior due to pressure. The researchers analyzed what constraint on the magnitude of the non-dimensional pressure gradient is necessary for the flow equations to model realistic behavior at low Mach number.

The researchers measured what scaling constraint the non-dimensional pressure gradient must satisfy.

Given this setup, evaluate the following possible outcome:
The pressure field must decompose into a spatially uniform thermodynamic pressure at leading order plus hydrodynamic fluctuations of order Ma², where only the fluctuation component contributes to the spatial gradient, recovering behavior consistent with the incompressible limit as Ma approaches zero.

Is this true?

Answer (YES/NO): NO